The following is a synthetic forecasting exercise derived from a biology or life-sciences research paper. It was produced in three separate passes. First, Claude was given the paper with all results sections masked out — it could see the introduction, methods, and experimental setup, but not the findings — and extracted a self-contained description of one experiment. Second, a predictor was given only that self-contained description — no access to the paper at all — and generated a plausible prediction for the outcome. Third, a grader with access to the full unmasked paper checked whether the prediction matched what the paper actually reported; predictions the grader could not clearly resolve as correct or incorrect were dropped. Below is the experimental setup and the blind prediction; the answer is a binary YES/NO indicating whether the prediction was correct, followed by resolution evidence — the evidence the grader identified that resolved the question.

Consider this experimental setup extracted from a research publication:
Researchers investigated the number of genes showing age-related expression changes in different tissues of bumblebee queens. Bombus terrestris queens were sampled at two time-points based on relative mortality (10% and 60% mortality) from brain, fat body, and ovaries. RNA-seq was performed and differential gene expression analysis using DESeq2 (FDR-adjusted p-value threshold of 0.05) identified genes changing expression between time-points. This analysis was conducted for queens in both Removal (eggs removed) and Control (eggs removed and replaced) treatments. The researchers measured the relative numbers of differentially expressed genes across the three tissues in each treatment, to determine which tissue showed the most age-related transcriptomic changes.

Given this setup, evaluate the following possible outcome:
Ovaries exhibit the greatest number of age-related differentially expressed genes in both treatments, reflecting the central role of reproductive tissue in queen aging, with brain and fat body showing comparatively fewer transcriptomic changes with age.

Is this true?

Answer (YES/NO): NO